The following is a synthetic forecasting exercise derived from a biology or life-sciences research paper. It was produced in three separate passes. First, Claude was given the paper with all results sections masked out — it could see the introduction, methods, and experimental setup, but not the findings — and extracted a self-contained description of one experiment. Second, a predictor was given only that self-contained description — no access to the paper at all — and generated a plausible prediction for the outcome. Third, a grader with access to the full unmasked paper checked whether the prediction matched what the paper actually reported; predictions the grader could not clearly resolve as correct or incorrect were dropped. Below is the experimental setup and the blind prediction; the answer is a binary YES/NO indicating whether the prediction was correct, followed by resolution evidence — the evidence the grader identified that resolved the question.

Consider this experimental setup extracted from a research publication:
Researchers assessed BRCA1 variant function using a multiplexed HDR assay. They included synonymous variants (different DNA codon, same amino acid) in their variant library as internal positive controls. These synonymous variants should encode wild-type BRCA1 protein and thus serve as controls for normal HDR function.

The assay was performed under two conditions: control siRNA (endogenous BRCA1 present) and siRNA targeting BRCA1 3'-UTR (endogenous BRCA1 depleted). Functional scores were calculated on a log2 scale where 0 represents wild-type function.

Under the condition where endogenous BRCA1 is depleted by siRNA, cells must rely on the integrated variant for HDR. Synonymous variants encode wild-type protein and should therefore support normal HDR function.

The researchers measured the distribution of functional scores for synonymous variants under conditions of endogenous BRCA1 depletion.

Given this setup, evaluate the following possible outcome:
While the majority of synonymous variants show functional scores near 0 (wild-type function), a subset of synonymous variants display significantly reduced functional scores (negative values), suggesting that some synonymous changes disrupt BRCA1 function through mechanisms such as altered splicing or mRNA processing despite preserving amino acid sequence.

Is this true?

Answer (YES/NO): NO